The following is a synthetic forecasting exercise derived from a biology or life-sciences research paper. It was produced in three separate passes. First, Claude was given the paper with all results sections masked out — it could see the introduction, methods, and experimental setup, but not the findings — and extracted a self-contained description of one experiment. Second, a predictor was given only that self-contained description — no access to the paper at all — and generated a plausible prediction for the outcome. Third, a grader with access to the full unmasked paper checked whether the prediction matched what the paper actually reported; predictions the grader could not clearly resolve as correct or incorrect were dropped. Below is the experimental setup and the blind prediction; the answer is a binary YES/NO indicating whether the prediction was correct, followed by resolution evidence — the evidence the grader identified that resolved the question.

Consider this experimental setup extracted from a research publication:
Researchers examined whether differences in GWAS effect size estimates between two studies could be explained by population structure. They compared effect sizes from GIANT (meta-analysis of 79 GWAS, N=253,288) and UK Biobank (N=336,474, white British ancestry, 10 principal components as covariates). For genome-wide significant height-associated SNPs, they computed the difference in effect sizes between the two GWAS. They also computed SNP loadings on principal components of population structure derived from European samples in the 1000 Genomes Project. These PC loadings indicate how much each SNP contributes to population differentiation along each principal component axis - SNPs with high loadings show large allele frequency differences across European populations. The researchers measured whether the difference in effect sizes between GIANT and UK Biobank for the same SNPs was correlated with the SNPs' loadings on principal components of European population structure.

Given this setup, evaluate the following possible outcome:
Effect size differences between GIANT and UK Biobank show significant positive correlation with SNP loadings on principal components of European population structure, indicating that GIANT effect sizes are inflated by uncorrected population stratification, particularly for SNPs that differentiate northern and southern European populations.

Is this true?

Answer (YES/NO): YES